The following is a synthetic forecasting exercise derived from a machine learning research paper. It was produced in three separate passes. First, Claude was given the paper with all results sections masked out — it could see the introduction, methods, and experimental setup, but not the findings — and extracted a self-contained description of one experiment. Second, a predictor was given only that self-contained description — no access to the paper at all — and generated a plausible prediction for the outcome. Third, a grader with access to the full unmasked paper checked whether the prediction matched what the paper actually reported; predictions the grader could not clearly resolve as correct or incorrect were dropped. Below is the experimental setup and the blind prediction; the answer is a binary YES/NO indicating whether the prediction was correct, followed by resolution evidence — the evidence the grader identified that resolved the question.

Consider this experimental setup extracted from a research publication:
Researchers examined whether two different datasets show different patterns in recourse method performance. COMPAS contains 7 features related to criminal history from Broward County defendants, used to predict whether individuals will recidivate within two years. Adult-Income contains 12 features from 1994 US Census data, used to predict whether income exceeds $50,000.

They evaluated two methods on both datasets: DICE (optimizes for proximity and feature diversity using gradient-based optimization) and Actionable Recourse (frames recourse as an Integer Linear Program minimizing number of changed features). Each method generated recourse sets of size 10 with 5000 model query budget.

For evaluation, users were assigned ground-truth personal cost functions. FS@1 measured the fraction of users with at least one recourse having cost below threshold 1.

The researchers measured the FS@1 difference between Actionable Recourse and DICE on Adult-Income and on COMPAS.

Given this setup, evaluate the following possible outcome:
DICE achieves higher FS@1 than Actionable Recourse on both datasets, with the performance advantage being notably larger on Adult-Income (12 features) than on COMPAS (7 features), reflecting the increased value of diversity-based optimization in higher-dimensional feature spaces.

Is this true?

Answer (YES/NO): NO